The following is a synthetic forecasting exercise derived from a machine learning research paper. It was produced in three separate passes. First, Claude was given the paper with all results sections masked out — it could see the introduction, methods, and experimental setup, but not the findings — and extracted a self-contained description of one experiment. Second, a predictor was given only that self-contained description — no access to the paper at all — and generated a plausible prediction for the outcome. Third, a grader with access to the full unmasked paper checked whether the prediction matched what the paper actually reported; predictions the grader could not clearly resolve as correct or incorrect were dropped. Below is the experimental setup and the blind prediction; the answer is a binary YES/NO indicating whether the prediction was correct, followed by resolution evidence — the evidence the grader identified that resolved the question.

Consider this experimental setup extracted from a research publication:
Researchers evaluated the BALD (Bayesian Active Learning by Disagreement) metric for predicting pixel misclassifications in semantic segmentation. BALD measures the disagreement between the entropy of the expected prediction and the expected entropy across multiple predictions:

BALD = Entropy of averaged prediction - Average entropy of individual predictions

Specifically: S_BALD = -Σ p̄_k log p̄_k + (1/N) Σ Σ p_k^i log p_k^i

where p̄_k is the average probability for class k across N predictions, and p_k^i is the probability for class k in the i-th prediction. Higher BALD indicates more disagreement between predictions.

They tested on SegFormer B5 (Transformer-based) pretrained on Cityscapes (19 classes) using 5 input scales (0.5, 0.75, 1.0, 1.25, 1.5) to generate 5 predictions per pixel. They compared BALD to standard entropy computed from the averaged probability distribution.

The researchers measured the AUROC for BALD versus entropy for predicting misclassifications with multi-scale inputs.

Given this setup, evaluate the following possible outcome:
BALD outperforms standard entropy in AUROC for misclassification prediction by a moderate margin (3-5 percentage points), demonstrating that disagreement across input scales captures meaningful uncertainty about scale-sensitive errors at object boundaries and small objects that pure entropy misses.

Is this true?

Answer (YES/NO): NO